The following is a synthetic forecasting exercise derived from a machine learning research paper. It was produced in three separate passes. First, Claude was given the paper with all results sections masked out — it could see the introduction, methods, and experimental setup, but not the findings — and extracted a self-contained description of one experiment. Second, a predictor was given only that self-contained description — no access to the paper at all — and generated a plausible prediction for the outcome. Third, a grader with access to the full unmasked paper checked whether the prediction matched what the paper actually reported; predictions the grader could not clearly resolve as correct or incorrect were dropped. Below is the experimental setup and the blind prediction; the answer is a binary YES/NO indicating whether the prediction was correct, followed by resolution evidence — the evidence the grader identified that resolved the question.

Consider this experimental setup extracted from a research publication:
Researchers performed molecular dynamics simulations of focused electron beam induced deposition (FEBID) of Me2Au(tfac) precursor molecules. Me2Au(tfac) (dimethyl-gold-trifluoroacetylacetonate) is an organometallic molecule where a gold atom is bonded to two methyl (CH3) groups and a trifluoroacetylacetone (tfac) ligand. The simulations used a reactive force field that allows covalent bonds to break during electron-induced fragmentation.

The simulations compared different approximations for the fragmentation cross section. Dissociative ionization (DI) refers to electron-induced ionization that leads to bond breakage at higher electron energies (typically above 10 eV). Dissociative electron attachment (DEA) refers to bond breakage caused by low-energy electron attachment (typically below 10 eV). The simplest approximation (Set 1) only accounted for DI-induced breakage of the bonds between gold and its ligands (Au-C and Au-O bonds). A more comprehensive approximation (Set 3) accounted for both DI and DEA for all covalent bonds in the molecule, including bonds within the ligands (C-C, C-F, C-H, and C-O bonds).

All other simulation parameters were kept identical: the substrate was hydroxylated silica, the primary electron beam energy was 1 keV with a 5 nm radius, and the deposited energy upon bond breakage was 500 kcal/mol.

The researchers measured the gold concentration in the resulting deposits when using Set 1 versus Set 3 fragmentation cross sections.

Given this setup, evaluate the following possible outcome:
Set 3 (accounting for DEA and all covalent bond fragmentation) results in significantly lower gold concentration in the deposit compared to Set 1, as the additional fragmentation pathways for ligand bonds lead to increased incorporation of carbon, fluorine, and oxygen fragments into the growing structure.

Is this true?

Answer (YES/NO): NO